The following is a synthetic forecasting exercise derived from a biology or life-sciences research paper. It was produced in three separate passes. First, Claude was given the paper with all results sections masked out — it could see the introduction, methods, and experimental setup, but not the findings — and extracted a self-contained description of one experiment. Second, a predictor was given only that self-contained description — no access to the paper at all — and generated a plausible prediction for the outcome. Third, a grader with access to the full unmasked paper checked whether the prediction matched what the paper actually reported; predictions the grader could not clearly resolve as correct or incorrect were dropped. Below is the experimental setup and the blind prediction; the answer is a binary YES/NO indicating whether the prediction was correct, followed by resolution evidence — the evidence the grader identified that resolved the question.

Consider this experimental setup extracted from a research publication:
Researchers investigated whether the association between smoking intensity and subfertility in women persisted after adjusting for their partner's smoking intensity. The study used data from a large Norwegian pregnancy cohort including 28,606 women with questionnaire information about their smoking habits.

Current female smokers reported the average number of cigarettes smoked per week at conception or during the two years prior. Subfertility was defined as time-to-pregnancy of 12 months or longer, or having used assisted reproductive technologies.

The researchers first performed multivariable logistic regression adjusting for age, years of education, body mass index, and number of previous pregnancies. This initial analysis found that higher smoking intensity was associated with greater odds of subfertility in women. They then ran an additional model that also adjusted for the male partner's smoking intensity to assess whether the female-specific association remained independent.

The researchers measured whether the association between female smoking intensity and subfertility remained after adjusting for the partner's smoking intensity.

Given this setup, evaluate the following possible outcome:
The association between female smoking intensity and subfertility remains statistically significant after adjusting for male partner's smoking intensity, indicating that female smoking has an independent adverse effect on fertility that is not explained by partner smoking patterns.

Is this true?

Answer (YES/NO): YES